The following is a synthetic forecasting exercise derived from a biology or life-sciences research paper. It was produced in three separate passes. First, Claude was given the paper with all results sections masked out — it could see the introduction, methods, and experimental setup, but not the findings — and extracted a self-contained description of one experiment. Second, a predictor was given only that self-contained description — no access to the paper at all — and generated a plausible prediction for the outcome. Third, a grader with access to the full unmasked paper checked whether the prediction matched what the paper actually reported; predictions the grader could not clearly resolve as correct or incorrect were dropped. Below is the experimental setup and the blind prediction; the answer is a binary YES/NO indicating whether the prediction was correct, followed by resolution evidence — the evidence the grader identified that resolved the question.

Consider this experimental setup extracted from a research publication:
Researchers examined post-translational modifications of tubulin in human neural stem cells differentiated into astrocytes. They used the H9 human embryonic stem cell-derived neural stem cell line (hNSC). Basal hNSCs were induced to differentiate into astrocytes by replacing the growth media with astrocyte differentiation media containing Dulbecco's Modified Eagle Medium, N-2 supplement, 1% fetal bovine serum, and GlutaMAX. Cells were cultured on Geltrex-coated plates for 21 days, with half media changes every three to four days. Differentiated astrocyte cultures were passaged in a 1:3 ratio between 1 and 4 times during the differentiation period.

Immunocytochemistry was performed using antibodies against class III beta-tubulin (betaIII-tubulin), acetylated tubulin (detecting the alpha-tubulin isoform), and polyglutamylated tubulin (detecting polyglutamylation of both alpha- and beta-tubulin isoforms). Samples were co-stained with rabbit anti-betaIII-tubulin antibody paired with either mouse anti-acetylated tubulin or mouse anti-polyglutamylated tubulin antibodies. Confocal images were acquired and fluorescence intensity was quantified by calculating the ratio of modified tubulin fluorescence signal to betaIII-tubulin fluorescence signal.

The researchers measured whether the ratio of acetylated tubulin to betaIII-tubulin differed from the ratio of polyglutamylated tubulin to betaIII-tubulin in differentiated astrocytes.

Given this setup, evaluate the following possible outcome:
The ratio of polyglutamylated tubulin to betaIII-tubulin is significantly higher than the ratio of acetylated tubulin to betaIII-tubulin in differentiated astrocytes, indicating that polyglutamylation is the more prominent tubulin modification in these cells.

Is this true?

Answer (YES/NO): NO